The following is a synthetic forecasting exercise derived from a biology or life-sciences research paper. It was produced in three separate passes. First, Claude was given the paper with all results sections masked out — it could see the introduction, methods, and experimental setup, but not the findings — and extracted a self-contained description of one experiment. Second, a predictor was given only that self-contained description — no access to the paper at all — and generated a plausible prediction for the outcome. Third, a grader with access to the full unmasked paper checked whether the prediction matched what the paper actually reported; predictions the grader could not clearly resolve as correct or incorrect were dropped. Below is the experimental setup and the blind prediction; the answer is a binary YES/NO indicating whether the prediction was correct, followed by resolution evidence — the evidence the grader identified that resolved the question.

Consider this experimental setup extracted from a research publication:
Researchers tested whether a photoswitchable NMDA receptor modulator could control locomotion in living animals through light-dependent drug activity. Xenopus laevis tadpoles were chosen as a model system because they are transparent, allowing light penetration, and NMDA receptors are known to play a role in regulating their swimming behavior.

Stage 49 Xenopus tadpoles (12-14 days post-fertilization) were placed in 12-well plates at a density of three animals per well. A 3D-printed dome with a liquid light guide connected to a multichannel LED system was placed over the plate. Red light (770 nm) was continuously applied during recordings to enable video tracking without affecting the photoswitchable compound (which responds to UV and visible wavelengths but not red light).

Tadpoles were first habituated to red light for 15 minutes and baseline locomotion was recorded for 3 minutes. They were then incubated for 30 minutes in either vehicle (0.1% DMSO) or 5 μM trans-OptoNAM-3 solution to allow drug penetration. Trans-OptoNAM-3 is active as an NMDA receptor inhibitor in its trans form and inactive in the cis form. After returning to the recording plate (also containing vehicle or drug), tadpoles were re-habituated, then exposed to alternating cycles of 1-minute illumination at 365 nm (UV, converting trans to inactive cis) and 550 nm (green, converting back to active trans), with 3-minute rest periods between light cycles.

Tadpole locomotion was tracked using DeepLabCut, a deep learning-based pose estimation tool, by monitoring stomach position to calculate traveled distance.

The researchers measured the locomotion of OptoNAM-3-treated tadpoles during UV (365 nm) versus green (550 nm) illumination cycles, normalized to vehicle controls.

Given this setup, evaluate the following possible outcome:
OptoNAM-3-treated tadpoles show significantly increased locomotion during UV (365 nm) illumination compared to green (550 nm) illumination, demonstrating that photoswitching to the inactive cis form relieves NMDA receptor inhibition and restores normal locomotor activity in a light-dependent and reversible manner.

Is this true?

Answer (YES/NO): YES